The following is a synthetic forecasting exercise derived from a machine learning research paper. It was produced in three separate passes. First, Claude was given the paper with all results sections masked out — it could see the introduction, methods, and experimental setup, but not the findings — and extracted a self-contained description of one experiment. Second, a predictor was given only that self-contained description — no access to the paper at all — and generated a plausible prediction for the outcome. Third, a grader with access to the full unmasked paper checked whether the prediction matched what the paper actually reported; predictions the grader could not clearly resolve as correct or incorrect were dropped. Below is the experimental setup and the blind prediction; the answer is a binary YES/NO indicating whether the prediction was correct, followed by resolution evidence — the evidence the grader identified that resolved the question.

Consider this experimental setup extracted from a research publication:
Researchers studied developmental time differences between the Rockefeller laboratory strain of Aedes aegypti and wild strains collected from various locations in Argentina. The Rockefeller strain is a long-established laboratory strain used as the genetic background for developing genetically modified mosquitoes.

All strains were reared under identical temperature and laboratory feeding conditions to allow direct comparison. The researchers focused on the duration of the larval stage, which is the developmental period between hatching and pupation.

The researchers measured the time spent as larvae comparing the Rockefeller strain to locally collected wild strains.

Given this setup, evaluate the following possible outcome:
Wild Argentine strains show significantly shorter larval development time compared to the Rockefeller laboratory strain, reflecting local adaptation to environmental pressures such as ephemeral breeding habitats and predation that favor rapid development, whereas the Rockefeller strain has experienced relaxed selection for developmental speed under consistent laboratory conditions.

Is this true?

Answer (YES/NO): NO